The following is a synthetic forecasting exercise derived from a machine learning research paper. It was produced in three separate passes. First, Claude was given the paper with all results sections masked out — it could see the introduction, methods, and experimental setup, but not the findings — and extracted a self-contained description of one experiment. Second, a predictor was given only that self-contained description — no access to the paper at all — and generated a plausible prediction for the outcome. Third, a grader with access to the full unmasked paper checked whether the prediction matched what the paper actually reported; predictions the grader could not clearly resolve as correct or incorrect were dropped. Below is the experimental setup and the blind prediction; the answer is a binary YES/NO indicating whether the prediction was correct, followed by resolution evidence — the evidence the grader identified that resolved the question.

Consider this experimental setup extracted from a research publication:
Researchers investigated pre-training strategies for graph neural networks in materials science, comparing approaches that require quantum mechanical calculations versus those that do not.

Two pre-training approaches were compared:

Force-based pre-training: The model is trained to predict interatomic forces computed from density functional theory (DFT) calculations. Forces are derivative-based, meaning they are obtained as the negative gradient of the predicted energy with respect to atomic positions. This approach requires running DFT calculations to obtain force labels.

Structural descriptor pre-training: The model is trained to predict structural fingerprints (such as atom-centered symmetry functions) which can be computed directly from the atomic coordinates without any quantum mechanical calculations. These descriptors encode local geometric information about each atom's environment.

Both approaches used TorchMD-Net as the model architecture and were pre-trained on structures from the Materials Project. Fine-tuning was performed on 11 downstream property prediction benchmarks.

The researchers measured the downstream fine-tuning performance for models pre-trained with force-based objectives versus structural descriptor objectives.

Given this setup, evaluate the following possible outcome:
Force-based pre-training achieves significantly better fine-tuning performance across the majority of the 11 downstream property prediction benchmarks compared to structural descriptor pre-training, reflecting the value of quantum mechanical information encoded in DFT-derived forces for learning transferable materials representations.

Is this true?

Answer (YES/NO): NO